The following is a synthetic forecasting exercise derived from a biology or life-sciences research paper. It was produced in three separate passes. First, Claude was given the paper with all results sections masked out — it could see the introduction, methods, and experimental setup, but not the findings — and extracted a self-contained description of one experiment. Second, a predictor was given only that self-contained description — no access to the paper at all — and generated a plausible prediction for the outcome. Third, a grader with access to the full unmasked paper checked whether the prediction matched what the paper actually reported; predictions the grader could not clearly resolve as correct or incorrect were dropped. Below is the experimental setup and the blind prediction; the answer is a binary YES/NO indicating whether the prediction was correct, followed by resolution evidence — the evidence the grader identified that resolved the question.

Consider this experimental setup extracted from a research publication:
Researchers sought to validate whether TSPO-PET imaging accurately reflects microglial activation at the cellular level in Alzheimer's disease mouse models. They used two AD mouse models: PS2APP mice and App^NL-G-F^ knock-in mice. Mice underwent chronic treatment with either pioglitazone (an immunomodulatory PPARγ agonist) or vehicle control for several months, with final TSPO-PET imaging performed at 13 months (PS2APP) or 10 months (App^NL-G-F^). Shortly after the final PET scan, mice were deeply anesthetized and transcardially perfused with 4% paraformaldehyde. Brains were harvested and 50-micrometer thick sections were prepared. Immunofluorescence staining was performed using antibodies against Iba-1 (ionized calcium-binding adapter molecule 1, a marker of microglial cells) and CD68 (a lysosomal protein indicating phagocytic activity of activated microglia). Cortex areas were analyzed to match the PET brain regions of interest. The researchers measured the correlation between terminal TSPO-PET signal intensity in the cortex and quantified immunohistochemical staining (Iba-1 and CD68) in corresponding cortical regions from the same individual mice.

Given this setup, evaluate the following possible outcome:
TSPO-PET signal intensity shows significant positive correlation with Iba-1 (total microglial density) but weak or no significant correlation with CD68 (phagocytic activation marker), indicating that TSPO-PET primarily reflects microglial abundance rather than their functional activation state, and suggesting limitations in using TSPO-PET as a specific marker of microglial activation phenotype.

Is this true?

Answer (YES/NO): NO